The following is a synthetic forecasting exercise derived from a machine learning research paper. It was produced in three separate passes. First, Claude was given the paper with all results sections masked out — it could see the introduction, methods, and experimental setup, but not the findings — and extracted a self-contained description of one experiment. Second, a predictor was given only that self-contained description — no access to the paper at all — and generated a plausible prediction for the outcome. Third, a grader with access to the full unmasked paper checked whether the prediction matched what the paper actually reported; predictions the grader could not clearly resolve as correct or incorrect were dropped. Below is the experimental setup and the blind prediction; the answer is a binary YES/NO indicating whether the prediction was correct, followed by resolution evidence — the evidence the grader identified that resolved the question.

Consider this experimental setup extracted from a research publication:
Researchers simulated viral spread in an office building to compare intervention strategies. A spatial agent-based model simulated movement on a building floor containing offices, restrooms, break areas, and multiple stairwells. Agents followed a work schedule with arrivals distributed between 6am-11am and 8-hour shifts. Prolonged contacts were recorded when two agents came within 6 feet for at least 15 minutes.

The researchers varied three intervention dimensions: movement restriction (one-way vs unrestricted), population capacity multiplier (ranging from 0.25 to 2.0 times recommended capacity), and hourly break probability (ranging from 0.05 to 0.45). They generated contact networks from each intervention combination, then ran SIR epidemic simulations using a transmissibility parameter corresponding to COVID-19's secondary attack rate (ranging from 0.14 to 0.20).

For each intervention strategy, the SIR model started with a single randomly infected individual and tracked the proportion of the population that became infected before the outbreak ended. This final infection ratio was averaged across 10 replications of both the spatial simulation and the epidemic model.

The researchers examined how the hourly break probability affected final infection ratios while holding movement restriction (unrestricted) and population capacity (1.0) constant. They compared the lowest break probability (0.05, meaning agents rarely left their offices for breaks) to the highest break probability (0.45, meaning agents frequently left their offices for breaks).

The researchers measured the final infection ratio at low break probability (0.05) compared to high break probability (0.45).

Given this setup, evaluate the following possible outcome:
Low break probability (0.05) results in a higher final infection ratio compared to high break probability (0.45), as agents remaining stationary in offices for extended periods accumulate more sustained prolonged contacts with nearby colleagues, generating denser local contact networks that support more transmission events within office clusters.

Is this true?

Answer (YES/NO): NO